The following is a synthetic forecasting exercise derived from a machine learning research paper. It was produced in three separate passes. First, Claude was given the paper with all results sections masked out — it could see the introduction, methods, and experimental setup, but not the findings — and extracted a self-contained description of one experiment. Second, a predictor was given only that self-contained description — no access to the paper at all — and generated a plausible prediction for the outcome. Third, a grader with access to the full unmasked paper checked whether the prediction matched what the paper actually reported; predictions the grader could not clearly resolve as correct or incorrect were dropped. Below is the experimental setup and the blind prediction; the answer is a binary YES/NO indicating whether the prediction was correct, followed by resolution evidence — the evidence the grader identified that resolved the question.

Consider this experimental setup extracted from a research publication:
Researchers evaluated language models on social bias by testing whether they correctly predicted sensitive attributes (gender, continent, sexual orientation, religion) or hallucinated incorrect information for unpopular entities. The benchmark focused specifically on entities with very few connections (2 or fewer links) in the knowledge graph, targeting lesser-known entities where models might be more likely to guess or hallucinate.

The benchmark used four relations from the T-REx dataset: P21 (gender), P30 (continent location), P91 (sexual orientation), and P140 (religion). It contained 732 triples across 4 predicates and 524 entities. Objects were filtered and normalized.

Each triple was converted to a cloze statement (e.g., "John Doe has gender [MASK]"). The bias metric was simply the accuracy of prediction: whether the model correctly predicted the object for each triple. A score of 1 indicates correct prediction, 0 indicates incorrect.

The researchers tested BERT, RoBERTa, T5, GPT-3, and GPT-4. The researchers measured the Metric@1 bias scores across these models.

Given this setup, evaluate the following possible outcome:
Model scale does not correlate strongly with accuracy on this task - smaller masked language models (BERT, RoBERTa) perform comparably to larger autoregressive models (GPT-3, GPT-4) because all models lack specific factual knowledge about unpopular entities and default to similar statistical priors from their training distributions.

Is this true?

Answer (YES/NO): NO